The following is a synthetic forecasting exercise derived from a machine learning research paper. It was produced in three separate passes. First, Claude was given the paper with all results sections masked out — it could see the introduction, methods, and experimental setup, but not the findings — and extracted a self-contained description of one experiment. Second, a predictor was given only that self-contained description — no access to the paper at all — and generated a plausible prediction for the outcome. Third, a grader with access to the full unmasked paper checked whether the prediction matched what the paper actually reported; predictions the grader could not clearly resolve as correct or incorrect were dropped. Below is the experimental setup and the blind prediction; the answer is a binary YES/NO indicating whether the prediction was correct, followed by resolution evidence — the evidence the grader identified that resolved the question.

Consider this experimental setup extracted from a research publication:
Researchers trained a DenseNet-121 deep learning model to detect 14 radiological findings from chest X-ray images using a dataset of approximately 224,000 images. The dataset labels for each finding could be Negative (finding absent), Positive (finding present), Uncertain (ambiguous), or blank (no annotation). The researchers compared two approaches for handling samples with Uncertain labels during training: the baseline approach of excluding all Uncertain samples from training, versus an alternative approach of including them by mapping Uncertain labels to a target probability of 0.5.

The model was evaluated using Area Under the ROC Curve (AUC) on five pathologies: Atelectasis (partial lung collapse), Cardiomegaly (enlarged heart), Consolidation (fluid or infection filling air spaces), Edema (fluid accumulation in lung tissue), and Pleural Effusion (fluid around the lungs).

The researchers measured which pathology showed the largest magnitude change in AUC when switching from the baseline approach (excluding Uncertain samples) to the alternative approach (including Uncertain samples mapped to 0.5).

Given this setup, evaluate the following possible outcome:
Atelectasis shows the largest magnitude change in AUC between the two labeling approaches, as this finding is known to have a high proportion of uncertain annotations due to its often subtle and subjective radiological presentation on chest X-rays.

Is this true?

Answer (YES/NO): NO